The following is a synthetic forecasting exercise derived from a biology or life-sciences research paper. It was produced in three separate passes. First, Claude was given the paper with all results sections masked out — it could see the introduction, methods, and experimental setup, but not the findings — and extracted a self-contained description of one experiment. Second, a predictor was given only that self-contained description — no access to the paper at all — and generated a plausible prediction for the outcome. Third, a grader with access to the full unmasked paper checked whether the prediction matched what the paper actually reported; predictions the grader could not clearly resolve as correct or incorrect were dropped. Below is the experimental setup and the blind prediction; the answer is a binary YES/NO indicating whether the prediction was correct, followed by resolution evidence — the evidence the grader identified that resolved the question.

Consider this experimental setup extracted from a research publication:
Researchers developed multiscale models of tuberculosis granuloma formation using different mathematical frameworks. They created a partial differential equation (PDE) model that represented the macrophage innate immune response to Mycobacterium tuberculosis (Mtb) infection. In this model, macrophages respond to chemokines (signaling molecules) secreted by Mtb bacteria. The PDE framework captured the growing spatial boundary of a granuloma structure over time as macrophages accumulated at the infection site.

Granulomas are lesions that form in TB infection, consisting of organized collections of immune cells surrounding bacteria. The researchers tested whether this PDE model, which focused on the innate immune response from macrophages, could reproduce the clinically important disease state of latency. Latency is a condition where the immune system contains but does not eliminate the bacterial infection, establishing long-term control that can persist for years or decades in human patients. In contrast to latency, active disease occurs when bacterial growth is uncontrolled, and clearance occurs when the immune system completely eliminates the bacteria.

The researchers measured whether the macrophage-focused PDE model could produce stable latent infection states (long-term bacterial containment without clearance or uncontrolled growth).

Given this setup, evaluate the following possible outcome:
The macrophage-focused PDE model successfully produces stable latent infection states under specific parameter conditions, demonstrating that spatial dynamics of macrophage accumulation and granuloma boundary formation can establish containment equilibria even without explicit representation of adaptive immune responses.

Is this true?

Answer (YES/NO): NO